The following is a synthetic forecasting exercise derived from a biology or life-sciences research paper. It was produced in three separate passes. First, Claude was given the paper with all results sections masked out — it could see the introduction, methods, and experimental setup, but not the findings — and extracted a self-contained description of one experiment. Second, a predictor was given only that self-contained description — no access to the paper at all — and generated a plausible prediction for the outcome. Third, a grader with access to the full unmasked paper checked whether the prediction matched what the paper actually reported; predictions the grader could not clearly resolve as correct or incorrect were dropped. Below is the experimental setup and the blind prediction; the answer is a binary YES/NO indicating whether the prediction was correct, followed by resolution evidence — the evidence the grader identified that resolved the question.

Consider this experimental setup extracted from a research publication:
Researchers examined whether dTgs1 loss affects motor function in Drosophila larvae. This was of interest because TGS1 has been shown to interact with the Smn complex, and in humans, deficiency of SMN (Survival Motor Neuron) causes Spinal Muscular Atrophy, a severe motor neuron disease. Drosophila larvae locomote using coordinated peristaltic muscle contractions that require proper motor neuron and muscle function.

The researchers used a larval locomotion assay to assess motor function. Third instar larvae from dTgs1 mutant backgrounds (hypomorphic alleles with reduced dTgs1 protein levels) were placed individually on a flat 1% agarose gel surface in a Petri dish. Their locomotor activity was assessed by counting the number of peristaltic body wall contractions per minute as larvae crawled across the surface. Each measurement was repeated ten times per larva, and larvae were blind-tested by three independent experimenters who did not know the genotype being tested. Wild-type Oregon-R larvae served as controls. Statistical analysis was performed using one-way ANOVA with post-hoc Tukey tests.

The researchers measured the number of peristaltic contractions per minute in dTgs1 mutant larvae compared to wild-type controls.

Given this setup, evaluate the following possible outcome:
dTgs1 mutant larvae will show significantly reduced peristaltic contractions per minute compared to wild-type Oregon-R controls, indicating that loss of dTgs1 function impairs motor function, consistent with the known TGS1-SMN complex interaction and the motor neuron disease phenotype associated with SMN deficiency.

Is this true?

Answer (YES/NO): YES